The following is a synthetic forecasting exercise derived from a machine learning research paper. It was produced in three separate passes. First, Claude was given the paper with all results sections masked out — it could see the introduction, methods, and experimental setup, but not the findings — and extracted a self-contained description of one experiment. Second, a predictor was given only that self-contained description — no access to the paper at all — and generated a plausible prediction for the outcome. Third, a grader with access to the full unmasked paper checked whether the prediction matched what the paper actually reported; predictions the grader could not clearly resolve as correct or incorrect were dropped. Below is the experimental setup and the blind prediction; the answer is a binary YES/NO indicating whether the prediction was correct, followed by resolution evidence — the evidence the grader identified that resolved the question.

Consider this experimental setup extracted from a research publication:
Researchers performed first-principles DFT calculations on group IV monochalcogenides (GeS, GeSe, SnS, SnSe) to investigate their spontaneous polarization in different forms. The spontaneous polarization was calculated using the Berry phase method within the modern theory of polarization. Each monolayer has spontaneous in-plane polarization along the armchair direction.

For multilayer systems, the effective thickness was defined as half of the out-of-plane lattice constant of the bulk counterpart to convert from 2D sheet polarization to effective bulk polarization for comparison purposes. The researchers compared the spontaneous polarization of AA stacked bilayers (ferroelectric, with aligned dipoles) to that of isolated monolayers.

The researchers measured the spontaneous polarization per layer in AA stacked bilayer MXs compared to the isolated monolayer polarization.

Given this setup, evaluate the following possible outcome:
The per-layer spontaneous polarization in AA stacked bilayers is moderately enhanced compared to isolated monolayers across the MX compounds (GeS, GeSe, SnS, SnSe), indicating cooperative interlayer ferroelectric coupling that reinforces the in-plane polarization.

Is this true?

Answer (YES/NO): NO